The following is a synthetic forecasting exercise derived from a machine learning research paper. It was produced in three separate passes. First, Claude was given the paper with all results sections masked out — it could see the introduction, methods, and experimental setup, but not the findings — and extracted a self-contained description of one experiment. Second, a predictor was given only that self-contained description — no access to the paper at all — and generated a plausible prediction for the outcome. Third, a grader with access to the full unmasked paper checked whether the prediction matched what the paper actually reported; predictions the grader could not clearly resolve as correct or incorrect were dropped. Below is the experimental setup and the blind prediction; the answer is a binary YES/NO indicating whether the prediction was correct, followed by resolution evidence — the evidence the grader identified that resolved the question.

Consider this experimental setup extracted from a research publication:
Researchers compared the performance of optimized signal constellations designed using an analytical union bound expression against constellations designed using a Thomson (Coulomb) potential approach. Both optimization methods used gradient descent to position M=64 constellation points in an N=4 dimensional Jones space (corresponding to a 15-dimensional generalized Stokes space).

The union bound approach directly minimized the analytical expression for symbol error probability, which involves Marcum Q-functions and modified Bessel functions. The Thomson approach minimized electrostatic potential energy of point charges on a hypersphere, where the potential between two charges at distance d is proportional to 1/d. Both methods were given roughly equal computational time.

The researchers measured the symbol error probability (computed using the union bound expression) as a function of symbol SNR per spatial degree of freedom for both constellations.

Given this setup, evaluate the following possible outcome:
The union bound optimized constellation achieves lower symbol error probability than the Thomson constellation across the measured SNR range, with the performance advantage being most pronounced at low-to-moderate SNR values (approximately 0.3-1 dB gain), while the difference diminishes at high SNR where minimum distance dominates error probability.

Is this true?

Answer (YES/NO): NO